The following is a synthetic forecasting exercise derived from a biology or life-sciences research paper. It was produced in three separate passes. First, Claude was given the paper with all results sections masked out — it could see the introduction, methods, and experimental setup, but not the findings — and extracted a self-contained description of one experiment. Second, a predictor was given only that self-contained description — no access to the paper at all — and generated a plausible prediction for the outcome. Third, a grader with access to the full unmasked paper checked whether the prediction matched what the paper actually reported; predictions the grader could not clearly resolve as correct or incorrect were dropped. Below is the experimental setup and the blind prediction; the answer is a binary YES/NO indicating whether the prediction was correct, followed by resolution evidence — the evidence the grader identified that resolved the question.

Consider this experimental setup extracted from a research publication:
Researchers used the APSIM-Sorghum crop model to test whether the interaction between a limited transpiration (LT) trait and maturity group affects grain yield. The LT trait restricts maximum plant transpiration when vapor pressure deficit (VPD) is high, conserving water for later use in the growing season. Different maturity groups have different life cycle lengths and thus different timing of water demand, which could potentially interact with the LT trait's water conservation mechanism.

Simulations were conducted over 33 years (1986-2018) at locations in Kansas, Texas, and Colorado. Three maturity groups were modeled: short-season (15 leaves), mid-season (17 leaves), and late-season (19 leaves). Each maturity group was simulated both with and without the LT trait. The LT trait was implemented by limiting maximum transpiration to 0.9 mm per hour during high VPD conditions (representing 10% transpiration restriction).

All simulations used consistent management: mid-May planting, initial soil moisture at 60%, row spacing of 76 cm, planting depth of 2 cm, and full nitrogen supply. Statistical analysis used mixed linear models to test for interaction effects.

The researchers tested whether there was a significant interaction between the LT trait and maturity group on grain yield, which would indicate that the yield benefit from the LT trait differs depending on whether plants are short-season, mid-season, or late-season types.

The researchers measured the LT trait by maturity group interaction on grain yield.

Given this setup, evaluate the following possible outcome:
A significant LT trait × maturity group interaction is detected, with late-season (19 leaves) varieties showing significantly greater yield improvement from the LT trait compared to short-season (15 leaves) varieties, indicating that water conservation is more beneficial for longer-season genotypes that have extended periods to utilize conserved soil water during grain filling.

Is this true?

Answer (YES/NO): NO